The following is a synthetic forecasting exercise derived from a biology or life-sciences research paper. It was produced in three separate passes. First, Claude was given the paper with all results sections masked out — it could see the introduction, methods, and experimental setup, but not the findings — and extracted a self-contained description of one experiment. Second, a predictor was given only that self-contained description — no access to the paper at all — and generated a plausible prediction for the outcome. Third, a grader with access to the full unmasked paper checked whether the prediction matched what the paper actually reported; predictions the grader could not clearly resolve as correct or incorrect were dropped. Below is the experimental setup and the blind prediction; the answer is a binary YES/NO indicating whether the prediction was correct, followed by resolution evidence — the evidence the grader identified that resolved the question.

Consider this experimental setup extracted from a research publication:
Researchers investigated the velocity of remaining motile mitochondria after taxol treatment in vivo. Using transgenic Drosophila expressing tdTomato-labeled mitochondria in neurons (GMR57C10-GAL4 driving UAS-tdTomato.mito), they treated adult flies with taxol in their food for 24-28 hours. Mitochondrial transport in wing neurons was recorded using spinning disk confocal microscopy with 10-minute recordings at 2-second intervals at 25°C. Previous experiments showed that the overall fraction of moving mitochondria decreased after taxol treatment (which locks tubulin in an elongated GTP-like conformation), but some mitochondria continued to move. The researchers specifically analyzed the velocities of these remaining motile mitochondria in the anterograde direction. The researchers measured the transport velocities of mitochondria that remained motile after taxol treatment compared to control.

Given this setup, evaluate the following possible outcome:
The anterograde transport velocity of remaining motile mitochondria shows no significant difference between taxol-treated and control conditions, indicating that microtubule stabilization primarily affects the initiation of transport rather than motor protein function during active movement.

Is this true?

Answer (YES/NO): NO